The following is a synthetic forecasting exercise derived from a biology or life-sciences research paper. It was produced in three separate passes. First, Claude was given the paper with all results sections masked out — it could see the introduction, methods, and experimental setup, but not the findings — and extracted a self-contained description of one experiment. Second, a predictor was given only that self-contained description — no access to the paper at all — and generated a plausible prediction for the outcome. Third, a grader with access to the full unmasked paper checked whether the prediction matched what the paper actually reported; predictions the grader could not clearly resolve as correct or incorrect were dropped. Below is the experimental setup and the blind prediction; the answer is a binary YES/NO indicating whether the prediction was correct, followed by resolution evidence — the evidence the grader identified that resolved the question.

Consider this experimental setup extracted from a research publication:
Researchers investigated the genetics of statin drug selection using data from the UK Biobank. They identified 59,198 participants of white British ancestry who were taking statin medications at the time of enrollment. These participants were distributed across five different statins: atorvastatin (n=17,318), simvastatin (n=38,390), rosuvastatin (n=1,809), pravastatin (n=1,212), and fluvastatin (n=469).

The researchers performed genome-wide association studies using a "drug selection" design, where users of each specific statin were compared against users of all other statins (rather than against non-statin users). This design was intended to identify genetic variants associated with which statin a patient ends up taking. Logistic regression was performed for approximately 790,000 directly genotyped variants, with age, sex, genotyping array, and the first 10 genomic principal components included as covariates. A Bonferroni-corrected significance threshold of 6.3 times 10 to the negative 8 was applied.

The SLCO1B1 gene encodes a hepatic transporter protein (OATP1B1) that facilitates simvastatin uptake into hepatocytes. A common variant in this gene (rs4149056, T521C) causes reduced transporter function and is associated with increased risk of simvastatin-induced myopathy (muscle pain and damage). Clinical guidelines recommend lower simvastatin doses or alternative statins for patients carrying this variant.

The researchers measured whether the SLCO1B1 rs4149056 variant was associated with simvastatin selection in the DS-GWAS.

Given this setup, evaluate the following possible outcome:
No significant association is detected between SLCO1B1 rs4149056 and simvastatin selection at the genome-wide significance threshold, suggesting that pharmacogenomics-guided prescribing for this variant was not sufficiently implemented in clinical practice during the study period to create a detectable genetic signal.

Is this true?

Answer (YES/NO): YES